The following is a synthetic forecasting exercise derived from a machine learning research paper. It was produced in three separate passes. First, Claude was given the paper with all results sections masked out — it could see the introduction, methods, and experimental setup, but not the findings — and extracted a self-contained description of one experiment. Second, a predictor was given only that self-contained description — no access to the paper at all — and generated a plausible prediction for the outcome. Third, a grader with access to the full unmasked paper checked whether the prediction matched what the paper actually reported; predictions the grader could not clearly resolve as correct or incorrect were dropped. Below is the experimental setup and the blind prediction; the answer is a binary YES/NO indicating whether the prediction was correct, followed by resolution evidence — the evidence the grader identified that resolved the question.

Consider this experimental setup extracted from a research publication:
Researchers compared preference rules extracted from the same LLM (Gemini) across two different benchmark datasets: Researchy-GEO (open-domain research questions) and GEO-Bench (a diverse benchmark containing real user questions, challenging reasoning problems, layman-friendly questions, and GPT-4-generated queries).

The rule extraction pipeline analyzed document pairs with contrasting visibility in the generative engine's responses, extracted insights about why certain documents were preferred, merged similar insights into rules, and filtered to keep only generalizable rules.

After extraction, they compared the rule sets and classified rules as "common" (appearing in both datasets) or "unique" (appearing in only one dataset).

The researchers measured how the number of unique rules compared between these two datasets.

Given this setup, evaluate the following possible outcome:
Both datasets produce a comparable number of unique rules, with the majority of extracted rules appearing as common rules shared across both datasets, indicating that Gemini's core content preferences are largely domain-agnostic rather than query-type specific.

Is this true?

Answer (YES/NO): NO